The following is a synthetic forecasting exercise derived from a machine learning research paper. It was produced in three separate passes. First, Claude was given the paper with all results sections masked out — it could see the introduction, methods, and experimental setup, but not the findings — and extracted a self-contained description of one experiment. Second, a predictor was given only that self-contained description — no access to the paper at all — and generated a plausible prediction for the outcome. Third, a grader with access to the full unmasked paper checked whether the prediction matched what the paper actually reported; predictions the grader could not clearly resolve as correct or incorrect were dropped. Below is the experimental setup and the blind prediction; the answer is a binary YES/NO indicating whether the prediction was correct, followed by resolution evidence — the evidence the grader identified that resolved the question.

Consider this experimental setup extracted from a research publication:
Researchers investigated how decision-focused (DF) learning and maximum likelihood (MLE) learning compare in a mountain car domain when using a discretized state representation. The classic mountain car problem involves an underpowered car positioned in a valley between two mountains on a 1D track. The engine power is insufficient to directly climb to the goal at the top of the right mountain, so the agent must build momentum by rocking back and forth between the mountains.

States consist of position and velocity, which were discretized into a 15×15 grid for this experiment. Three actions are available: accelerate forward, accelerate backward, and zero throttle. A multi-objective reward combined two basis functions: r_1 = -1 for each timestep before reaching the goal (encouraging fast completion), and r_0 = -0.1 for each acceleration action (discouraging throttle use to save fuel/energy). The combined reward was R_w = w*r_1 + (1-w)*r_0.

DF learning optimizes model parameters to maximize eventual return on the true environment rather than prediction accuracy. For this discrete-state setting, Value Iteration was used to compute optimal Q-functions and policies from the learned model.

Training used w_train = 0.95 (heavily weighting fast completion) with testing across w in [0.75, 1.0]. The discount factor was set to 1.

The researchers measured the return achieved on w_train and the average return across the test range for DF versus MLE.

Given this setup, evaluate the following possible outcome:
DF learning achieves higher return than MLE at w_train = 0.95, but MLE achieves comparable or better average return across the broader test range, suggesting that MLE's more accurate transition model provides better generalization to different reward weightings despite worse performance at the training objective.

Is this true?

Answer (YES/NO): NO